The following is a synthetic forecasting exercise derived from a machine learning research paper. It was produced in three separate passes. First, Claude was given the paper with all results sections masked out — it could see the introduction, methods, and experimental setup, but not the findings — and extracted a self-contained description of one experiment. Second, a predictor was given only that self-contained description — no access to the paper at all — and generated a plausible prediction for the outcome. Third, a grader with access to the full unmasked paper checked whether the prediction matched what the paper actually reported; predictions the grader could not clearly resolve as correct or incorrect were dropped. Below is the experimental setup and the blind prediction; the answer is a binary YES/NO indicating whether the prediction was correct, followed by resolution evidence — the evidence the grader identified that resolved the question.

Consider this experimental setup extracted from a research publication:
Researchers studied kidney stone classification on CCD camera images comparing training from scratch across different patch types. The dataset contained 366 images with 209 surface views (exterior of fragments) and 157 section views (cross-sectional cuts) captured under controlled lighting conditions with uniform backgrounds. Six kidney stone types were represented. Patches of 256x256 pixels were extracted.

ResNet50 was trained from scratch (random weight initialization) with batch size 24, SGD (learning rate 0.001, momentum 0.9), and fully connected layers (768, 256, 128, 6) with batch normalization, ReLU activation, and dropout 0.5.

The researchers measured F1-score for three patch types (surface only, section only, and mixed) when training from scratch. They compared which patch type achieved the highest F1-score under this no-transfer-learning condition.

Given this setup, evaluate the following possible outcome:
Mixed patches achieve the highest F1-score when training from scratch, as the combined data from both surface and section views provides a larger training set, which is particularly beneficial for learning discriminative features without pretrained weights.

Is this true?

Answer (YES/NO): NO